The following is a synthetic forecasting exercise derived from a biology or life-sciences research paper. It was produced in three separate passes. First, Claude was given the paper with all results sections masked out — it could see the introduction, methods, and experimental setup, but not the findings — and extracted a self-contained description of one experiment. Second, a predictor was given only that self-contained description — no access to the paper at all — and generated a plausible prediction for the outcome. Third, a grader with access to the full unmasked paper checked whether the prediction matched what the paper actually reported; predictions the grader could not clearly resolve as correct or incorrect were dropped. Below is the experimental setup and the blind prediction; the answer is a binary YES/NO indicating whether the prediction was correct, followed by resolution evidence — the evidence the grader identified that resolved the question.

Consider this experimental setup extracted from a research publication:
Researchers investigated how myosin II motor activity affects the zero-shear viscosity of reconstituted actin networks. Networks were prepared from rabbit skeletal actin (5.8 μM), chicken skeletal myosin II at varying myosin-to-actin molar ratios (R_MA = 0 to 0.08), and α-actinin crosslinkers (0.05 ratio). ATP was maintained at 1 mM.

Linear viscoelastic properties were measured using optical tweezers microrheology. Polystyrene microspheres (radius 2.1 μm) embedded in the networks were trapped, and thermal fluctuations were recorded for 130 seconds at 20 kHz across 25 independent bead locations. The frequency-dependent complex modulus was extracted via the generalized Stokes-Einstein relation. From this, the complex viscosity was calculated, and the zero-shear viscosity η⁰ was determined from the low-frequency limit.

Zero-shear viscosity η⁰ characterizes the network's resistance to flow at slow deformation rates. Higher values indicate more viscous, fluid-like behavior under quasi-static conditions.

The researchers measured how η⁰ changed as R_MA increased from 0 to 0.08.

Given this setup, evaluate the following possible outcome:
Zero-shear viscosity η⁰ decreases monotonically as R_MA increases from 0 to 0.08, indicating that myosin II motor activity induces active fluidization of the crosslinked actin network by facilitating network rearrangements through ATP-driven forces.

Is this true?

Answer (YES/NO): NO